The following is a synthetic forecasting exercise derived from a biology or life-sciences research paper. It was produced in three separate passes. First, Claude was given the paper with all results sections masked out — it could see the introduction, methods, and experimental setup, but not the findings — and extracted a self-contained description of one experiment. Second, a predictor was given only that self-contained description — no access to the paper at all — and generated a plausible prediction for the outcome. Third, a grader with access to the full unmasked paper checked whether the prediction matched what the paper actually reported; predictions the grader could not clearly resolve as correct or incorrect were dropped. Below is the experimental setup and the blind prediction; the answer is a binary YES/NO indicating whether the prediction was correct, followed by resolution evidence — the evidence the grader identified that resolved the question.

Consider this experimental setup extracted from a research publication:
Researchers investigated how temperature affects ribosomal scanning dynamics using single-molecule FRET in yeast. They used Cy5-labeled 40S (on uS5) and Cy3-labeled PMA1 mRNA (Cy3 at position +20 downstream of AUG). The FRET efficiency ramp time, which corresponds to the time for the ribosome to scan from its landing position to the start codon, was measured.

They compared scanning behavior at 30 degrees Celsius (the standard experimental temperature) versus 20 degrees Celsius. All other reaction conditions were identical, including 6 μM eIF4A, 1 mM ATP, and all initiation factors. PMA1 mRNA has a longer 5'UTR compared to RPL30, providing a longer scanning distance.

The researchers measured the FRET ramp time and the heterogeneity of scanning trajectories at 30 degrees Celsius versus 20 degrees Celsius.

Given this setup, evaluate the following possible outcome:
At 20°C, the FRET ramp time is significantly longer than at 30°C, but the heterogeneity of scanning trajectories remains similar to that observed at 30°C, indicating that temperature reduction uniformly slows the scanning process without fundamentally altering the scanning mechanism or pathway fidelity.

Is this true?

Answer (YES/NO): NO